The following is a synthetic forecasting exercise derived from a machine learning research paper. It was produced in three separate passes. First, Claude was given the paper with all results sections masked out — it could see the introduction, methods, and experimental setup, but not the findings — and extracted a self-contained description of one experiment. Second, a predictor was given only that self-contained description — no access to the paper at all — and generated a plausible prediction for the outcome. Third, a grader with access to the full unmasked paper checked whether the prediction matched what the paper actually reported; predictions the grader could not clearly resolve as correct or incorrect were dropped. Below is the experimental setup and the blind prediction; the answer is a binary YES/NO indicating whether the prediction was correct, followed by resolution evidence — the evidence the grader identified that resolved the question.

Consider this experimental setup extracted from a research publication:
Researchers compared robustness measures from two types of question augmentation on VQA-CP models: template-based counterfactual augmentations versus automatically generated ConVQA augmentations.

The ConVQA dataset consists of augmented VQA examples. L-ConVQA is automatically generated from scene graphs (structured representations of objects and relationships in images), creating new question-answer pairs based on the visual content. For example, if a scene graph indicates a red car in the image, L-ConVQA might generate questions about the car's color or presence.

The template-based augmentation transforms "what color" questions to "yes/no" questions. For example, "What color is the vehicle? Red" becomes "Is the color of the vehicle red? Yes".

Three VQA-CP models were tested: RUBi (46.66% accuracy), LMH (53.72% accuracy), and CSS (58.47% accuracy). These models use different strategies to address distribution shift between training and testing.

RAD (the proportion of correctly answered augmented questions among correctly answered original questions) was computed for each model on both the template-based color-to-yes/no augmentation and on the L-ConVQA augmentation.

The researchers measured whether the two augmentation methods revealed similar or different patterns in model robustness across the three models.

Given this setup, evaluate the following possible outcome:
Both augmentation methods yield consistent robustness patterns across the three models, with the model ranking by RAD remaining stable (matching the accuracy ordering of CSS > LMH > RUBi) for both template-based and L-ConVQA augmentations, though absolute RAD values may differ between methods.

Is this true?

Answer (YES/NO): NO